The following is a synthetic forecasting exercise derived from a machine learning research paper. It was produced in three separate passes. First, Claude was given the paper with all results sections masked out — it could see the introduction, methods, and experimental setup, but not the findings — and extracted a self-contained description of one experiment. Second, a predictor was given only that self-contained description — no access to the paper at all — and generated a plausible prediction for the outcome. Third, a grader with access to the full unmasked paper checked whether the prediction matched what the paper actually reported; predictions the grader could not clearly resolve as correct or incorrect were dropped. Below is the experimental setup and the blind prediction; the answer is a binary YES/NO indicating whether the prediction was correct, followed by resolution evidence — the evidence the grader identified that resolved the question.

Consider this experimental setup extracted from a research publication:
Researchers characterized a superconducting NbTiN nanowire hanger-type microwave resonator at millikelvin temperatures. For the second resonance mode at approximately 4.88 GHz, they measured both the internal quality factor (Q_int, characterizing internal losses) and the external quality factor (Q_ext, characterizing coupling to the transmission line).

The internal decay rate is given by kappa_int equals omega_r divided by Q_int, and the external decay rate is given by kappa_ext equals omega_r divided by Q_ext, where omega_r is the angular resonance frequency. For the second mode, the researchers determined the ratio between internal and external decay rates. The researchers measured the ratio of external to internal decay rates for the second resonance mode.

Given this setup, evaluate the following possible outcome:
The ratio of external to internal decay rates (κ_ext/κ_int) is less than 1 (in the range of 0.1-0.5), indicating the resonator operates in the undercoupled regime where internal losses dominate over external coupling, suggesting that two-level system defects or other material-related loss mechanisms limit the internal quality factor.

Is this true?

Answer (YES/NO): NO